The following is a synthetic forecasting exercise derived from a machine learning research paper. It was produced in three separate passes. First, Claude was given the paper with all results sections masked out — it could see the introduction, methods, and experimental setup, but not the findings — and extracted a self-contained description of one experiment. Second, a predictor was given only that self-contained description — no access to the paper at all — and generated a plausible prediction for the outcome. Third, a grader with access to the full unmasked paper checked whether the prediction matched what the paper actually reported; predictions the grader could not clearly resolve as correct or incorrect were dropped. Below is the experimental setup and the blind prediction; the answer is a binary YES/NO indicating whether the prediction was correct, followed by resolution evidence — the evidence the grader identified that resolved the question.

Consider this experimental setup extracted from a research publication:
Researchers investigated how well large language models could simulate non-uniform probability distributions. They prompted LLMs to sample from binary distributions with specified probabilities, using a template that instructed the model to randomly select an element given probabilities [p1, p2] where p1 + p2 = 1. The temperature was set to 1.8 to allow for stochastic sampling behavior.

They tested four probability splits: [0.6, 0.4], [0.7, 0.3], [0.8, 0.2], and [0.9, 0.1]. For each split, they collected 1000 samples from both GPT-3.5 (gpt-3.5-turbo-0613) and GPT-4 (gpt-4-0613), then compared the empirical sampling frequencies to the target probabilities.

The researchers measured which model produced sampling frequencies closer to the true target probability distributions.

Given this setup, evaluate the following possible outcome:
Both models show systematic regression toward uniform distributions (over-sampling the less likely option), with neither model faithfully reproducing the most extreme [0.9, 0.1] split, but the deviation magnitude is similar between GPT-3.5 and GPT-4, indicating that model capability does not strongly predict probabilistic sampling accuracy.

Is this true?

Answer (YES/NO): NO